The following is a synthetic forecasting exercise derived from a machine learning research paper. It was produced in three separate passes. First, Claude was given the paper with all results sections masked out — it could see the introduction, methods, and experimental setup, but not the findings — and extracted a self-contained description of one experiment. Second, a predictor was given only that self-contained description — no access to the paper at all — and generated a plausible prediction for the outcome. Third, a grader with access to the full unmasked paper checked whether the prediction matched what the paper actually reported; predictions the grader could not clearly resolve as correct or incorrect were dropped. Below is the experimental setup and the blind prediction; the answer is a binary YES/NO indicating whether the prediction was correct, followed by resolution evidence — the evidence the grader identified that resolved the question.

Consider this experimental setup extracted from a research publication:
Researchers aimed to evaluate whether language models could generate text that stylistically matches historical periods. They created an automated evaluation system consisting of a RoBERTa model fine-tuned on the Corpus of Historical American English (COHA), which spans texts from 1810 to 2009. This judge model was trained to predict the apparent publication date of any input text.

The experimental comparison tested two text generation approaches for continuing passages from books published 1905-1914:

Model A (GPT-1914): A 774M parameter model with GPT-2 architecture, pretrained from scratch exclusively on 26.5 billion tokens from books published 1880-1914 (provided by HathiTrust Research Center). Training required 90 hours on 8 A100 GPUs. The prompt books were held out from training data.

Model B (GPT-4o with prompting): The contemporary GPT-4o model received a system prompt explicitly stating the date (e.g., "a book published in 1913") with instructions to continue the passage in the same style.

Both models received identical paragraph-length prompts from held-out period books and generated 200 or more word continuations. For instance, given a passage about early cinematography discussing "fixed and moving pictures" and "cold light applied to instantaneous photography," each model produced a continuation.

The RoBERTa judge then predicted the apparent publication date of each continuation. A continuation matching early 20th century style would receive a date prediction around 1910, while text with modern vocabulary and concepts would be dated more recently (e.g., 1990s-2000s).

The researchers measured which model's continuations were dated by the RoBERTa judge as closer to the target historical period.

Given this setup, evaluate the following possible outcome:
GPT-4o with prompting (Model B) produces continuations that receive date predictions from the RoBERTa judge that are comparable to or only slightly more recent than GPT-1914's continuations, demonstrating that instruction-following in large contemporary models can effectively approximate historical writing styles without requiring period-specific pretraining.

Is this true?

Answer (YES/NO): NO